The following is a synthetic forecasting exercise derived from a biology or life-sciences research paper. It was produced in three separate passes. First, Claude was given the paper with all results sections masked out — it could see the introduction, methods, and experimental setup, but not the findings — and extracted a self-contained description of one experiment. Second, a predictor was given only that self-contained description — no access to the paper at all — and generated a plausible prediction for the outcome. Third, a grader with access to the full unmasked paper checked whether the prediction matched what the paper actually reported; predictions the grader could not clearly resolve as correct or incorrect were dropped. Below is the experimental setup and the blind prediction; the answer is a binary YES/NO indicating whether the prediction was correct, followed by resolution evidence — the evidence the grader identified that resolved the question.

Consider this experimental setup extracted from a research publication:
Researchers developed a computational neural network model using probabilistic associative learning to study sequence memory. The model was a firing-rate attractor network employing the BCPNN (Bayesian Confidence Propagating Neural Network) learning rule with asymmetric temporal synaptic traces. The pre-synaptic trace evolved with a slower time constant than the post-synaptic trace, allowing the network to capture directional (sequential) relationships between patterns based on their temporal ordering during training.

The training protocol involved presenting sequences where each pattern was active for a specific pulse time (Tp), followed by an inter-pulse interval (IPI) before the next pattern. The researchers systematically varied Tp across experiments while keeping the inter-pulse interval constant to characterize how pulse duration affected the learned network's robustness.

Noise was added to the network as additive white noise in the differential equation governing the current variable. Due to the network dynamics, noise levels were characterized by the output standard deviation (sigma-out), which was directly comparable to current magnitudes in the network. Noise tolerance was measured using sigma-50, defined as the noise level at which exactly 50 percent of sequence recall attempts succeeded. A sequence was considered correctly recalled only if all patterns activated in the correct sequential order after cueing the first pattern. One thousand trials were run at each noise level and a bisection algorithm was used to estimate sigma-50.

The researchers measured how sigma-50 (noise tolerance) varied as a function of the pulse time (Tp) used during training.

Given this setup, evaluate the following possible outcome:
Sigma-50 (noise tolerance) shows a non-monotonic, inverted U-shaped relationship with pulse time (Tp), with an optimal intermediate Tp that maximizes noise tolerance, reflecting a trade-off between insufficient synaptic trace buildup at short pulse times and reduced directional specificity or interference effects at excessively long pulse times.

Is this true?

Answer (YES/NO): NO